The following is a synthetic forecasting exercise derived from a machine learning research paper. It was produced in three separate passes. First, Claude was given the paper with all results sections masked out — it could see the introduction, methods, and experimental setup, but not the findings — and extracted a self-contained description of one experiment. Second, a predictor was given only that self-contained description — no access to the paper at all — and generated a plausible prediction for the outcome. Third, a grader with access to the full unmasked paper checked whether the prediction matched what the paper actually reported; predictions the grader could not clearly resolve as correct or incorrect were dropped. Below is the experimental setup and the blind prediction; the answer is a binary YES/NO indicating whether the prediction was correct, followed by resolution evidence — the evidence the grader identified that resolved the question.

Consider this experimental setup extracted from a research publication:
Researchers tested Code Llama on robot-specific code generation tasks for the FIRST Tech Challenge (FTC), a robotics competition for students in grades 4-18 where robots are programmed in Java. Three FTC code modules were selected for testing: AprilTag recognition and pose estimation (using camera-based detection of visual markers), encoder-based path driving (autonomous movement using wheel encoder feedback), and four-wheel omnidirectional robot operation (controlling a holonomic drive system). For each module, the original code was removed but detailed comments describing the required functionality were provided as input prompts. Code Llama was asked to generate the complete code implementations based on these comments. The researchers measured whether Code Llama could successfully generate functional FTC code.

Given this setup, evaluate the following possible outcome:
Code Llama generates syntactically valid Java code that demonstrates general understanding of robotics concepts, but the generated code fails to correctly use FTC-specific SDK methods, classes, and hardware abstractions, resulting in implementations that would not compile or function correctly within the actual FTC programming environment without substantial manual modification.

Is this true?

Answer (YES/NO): NO